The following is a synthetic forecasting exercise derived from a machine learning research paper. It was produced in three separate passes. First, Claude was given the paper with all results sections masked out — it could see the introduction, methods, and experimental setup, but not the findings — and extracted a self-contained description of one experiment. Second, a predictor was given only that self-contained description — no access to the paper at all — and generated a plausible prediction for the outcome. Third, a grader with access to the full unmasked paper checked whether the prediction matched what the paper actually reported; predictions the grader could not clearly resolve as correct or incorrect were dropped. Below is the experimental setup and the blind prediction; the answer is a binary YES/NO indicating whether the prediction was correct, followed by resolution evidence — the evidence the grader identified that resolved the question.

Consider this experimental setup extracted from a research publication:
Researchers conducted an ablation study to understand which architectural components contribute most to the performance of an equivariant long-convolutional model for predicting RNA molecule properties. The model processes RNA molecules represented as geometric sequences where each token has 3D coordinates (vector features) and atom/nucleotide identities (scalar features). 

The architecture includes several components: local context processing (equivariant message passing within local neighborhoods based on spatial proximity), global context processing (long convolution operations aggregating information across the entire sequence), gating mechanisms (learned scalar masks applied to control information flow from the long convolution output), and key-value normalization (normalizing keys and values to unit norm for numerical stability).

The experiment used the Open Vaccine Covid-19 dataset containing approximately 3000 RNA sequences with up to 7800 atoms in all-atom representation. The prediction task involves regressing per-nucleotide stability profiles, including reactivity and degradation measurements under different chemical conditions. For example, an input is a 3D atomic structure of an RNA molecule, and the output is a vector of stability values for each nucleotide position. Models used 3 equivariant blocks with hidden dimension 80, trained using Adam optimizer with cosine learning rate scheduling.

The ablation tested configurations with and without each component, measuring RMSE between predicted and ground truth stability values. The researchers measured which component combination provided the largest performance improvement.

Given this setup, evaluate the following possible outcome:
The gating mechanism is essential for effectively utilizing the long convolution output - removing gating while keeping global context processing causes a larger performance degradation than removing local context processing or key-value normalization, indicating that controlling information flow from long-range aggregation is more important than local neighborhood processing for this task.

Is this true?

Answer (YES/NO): NO